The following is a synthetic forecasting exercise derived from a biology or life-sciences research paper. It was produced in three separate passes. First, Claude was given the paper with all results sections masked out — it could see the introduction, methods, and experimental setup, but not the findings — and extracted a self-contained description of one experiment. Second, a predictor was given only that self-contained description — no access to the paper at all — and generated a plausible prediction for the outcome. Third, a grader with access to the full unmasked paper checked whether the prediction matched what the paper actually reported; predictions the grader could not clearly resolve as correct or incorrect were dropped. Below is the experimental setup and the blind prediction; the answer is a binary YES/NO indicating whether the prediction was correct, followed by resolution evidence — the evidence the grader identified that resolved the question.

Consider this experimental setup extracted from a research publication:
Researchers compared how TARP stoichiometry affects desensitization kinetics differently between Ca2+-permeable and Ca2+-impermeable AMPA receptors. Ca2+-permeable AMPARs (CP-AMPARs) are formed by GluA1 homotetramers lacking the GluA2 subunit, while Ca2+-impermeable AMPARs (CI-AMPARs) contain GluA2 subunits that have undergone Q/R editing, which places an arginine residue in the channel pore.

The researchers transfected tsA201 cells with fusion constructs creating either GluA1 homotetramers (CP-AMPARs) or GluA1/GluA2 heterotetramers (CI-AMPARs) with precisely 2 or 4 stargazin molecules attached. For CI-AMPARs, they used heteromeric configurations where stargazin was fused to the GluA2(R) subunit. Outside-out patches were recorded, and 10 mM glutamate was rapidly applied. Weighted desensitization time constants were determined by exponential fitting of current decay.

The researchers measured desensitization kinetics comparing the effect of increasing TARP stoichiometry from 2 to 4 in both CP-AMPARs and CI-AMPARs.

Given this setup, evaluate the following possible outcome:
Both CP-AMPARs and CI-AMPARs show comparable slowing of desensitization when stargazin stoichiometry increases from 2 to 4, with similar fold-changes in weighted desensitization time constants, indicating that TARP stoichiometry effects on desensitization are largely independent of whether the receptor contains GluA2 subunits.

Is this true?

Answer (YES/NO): NO